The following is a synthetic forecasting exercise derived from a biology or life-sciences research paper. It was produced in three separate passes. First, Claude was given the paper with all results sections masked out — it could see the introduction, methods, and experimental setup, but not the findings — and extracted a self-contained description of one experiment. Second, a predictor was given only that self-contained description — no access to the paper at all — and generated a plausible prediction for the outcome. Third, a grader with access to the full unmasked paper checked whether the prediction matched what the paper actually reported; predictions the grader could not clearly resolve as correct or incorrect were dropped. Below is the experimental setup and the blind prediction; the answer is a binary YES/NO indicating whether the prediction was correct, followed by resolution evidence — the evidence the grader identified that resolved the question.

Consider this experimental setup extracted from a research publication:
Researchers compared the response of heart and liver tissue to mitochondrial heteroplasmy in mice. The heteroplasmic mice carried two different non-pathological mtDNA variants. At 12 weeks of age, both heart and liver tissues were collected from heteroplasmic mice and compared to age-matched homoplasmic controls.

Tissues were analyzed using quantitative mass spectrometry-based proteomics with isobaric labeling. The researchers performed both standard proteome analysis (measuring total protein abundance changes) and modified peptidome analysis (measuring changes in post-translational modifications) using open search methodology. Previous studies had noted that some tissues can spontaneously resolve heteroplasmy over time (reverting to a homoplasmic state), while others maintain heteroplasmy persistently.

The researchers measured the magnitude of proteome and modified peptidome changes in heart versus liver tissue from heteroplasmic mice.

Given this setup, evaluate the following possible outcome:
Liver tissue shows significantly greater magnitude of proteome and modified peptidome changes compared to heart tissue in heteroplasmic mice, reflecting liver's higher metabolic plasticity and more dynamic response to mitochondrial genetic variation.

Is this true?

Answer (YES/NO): NO